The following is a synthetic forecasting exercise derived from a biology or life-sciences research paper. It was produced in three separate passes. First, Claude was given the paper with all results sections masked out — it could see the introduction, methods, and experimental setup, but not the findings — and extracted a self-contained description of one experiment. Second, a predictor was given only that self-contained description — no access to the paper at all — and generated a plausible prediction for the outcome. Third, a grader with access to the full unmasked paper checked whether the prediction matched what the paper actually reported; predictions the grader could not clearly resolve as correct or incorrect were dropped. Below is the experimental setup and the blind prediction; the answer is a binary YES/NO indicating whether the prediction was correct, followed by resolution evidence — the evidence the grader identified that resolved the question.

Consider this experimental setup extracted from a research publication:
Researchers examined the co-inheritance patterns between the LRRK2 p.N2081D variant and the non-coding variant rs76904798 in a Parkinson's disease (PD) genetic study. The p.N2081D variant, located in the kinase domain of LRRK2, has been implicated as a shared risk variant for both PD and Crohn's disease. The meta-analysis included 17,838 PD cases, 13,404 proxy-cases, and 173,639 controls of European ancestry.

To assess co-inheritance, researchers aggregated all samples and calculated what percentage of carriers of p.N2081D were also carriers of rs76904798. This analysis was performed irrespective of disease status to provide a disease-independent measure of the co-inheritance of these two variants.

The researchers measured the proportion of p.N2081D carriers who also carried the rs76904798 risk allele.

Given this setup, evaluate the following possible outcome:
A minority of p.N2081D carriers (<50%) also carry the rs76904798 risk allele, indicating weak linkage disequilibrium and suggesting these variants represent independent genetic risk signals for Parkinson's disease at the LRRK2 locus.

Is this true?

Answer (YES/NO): NO